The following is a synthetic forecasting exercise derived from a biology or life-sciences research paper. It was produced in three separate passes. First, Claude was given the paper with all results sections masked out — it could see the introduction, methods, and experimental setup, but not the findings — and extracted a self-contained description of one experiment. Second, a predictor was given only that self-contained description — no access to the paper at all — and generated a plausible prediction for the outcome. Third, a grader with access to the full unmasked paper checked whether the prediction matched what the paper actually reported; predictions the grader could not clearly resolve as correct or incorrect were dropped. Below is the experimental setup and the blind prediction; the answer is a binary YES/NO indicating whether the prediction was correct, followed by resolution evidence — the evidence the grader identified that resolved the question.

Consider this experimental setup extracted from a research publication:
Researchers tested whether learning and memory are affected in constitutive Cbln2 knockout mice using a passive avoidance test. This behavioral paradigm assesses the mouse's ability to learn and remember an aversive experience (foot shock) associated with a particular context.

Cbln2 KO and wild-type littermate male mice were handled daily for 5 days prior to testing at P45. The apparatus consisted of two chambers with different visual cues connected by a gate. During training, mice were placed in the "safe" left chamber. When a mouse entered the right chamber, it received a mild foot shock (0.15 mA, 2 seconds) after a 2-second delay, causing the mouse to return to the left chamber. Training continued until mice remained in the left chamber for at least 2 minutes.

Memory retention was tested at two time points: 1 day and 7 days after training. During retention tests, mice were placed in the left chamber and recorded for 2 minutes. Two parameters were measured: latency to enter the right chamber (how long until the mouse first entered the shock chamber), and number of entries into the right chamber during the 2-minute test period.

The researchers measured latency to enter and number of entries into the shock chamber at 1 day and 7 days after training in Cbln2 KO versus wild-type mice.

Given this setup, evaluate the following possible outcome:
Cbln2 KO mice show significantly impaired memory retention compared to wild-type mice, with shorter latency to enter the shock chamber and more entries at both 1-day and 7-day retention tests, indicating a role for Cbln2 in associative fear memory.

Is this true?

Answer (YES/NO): YES